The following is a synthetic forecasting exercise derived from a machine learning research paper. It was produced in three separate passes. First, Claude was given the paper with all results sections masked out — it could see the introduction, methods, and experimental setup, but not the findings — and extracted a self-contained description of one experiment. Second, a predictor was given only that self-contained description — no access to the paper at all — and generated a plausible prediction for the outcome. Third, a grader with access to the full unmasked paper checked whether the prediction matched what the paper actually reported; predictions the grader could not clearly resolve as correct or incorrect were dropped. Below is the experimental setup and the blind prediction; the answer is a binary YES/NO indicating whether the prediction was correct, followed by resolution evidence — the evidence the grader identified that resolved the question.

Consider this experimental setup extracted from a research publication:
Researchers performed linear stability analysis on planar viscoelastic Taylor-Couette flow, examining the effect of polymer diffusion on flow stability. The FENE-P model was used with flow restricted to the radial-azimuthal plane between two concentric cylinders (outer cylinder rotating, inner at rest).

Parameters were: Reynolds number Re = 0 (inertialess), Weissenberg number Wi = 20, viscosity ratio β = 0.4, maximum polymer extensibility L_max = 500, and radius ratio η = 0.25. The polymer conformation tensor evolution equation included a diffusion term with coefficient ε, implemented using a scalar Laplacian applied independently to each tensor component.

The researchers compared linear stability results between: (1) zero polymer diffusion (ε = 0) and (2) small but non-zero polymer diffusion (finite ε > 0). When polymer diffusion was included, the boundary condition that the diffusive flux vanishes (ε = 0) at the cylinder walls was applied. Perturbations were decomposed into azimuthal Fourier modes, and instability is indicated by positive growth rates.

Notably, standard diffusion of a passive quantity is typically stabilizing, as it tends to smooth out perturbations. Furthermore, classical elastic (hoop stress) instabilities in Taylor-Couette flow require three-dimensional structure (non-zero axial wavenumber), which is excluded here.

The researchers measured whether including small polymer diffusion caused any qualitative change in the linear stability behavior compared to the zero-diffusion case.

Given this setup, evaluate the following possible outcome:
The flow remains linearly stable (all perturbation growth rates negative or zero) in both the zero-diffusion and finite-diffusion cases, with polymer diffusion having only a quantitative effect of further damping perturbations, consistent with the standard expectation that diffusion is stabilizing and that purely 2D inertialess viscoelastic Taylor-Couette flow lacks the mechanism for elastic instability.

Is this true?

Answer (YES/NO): NO